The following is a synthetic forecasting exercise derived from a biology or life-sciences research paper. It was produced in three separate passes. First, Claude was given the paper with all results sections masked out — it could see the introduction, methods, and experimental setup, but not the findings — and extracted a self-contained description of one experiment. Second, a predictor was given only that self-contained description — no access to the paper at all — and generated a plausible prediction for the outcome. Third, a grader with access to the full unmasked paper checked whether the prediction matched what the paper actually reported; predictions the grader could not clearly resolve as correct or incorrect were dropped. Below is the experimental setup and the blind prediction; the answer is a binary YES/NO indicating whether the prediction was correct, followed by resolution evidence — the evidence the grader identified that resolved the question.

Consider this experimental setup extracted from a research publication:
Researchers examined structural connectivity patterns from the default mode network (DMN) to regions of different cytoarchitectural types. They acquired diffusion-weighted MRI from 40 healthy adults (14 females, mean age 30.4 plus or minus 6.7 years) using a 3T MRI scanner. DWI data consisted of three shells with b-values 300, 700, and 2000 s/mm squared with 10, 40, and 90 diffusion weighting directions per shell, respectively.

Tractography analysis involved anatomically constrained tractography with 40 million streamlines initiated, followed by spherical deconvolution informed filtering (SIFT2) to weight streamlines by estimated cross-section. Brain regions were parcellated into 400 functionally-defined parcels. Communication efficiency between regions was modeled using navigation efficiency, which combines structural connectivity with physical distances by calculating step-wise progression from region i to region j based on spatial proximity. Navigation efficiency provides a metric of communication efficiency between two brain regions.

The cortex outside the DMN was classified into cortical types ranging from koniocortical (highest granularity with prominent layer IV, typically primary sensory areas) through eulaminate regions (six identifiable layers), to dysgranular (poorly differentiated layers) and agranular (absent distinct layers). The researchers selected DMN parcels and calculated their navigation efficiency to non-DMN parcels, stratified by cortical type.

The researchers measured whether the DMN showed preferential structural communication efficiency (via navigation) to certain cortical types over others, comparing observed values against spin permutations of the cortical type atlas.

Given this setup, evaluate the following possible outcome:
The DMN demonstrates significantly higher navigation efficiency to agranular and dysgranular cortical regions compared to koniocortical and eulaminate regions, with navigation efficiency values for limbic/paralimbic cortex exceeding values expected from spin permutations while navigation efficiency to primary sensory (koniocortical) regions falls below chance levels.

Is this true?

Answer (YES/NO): NO